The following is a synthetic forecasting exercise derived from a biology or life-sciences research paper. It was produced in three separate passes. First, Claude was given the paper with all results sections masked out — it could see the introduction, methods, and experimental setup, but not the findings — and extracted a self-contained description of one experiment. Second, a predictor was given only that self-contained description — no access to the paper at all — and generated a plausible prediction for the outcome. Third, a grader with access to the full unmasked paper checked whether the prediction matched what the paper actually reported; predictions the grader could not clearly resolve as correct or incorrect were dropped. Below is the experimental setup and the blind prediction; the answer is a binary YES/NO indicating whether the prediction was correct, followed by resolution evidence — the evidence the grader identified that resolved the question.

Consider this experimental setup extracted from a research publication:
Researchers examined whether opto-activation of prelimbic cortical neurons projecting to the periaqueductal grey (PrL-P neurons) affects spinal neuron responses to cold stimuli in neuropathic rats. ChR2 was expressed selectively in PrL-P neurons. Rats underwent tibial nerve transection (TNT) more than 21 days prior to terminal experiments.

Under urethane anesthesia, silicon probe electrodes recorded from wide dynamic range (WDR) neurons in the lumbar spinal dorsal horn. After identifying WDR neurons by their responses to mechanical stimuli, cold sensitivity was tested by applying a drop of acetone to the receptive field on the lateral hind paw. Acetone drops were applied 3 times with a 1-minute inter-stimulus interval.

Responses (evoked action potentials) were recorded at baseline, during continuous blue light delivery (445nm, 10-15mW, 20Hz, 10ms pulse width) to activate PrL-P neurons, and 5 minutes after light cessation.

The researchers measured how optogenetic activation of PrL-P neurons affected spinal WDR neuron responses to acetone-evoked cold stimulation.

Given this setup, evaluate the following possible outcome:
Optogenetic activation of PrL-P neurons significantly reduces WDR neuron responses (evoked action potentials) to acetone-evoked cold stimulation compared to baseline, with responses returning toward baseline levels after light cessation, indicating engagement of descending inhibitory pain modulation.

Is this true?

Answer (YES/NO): NO